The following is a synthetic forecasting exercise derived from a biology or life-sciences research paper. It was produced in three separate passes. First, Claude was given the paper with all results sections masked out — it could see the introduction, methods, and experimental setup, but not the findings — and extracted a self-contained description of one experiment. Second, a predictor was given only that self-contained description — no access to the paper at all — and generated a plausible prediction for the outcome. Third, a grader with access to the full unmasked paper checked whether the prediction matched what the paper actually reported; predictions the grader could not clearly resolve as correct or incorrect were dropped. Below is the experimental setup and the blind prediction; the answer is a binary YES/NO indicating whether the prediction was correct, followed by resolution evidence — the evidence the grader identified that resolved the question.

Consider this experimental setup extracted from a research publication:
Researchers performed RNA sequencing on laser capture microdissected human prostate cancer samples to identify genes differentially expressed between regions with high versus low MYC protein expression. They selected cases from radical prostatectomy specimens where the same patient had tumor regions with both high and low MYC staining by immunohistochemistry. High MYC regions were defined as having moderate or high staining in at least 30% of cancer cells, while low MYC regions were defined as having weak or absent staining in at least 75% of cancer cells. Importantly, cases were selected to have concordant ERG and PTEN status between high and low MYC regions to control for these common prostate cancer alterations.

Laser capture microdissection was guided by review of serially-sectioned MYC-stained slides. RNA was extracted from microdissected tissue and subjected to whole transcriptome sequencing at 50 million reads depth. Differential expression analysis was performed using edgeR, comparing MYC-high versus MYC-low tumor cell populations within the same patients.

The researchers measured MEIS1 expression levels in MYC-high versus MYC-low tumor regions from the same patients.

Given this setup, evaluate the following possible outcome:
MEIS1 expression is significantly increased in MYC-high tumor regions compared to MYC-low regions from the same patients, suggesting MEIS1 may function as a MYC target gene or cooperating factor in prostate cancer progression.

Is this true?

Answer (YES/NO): NO